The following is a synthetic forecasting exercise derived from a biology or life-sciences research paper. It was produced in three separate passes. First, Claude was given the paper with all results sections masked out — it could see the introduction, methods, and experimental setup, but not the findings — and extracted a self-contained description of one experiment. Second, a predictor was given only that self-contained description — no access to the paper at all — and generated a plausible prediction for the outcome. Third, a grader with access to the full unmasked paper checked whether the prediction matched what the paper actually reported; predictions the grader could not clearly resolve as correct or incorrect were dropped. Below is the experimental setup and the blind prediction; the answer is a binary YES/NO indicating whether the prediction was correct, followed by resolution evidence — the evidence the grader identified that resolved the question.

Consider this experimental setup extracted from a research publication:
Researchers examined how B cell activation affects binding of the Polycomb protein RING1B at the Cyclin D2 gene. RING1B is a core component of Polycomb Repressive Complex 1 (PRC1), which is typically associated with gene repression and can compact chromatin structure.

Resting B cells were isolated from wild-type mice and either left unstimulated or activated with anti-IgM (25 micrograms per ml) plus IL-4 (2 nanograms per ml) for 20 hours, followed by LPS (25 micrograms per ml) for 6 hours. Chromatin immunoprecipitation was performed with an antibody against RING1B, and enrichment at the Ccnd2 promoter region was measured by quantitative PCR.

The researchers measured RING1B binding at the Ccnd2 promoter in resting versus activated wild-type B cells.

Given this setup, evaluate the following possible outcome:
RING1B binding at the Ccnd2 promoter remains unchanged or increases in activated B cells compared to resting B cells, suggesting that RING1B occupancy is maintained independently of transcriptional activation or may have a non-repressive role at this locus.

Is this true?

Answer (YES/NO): YES